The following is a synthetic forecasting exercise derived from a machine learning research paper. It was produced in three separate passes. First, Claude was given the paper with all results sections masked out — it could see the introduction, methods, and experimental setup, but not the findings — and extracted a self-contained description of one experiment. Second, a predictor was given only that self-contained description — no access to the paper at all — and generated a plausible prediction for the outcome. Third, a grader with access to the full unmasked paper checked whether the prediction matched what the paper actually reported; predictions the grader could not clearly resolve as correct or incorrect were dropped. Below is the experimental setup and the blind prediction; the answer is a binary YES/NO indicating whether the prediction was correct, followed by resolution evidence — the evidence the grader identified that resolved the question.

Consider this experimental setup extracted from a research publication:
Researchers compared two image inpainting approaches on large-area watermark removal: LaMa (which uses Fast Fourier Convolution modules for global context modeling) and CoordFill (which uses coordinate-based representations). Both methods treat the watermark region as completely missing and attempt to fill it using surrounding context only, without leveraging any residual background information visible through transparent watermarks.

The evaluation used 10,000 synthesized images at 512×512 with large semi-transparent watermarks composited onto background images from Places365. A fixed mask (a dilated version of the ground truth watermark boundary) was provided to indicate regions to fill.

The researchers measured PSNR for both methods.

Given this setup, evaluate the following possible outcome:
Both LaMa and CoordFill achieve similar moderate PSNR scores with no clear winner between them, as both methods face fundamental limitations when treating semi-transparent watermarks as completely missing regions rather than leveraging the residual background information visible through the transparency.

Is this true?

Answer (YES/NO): NO